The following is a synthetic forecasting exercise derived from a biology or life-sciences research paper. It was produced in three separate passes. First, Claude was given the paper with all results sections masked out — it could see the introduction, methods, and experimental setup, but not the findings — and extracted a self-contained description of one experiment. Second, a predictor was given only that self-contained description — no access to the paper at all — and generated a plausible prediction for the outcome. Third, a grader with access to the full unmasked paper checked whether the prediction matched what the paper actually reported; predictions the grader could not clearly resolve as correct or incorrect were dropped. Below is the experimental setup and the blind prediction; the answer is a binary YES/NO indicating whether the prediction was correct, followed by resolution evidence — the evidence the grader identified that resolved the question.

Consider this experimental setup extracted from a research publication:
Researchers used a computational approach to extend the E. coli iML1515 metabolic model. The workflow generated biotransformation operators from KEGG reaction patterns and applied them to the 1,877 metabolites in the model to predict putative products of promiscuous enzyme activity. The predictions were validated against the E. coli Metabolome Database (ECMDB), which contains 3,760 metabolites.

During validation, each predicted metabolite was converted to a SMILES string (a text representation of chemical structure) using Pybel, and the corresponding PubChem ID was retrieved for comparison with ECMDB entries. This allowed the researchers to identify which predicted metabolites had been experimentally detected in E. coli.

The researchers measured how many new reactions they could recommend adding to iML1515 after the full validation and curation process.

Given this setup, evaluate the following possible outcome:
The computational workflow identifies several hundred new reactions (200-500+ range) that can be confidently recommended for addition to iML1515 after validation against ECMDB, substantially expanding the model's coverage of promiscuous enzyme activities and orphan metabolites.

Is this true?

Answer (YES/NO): NO